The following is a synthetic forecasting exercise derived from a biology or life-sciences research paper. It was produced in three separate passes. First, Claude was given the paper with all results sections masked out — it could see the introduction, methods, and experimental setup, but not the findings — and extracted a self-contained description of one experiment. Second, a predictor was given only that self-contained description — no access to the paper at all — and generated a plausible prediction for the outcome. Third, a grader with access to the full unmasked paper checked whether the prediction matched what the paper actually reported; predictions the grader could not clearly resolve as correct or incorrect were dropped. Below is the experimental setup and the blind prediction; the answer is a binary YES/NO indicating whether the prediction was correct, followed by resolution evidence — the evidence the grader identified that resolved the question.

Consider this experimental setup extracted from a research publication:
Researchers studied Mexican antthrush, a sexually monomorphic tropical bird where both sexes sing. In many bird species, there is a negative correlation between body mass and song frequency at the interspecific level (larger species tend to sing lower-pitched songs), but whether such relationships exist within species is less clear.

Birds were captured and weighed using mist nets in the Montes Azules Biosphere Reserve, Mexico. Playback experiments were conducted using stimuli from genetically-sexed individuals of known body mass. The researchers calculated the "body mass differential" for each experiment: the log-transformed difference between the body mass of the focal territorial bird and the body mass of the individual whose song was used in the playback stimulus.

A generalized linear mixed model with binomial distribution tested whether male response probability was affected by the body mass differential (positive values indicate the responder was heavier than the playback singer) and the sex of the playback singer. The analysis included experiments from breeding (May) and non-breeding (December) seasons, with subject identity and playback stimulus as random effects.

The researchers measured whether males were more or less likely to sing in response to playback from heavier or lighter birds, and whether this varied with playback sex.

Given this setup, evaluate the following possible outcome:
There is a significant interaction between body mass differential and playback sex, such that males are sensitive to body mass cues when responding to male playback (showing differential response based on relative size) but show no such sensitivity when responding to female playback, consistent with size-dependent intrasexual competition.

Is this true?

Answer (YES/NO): NO